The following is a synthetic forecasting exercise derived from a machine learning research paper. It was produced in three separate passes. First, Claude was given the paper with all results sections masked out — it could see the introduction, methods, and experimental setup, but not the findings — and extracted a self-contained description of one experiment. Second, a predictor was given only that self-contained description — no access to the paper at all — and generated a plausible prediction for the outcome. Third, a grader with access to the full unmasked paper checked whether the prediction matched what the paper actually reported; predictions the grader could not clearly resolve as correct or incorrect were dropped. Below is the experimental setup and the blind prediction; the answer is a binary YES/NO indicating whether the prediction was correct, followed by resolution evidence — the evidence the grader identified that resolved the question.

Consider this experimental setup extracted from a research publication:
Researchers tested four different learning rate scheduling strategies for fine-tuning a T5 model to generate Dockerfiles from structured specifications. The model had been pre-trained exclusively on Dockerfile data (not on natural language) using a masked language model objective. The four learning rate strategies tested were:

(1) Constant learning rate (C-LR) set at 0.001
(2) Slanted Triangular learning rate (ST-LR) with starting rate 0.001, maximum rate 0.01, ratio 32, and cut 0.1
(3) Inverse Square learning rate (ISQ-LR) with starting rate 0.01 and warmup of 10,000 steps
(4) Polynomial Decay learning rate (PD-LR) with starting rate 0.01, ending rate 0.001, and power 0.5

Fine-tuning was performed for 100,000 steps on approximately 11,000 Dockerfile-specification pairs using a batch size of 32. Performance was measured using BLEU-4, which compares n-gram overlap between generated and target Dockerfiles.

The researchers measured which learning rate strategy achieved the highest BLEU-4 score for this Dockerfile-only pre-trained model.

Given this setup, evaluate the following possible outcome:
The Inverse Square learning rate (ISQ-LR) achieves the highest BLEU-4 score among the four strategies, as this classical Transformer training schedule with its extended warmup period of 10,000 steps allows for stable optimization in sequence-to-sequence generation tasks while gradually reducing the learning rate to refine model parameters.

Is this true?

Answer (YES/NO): YES